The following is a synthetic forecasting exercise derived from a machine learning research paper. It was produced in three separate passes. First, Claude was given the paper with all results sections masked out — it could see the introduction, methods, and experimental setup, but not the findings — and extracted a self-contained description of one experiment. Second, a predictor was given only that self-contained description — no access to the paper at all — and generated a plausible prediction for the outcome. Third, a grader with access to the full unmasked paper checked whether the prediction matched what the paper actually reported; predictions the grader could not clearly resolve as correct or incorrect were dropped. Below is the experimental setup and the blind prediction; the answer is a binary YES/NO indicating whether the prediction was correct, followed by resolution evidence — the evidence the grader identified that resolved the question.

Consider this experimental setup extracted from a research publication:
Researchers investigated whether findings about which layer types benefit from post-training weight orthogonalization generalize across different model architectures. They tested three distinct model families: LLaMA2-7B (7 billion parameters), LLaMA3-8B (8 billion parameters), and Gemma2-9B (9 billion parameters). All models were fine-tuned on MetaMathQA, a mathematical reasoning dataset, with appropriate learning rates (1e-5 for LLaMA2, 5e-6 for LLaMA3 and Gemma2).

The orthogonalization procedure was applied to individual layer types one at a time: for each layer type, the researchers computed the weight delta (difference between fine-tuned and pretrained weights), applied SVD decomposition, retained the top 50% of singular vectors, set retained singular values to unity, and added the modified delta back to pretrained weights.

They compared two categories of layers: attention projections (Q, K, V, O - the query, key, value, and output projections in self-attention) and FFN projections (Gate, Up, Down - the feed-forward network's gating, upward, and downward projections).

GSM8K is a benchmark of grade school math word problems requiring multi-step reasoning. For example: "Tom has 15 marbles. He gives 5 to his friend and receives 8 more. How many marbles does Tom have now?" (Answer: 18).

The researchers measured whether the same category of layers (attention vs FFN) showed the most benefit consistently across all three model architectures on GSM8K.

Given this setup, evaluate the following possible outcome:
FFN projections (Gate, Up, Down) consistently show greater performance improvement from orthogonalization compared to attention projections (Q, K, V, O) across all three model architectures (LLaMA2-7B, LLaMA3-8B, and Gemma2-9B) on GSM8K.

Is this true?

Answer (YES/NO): YES